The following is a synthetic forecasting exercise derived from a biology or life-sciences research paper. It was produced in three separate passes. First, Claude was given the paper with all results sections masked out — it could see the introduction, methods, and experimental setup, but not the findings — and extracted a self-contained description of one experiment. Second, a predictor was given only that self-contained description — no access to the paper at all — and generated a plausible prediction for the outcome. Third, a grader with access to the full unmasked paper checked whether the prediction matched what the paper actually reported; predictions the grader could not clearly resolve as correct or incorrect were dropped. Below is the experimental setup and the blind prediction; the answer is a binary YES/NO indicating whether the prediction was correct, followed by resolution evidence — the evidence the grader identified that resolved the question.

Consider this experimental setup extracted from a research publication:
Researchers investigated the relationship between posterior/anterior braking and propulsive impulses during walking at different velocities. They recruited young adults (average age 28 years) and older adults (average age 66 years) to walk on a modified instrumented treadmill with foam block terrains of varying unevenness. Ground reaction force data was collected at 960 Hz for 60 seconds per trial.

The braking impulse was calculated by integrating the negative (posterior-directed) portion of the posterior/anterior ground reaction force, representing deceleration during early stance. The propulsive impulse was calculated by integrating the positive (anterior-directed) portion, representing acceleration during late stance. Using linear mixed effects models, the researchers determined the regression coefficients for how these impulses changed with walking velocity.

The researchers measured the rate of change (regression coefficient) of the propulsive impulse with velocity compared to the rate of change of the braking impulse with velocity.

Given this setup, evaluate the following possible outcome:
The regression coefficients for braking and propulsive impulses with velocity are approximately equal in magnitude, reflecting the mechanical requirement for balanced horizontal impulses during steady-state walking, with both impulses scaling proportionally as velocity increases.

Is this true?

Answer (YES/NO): YES